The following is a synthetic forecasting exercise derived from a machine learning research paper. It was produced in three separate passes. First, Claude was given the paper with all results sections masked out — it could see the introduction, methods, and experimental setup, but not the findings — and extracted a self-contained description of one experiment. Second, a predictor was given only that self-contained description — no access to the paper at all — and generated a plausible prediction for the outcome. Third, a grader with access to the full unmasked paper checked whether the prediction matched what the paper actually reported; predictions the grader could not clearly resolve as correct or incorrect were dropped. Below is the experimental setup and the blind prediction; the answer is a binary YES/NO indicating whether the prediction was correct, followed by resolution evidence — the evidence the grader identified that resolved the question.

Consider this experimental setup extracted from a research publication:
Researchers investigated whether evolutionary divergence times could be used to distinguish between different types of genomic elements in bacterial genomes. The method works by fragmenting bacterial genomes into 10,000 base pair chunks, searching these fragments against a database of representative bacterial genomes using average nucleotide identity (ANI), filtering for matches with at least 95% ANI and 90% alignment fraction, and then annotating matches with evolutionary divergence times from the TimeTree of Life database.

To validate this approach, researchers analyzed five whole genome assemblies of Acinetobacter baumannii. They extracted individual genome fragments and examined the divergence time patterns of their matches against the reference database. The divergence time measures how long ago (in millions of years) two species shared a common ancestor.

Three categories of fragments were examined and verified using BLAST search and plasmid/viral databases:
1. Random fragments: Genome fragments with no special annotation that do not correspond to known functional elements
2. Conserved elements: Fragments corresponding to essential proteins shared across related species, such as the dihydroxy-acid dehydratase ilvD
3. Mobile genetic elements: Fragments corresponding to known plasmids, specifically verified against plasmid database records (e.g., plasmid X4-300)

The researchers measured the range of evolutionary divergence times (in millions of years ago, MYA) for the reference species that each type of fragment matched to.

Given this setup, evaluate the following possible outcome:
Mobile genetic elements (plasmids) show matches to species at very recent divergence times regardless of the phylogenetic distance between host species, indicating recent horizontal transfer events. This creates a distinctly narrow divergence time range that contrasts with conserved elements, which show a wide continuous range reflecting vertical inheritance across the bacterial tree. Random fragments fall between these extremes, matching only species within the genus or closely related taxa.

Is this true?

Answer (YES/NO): NO